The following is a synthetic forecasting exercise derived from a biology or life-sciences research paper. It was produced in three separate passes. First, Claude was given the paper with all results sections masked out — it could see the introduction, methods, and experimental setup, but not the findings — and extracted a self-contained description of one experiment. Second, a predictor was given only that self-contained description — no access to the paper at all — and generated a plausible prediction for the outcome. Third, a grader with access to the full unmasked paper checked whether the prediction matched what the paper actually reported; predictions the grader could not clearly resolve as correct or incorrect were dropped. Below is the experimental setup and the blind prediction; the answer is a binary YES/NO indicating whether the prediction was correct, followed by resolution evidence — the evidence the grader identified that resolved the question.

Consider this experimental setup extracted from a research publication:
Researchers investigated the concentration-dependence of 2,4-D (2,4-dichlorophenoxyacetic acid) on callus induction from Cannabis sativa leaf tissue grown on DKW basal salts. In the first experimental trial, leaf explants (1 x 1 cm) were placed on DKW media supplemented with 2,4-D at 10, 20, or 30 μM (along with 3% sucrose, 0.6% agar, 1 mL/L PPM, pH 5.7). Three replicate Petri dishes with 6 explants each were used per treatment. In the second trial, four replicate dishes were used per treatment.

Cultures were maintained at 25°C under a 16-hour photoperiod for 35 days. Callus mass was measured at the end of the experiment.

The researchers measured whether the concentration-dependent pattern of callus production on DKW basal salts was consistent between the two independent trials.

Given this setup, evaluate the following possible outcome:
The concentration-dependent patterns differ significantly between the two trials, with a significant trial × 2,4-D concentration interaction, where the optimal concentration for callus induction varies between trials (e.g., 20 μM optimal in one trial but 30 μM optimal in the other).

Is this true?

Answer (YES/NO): NO